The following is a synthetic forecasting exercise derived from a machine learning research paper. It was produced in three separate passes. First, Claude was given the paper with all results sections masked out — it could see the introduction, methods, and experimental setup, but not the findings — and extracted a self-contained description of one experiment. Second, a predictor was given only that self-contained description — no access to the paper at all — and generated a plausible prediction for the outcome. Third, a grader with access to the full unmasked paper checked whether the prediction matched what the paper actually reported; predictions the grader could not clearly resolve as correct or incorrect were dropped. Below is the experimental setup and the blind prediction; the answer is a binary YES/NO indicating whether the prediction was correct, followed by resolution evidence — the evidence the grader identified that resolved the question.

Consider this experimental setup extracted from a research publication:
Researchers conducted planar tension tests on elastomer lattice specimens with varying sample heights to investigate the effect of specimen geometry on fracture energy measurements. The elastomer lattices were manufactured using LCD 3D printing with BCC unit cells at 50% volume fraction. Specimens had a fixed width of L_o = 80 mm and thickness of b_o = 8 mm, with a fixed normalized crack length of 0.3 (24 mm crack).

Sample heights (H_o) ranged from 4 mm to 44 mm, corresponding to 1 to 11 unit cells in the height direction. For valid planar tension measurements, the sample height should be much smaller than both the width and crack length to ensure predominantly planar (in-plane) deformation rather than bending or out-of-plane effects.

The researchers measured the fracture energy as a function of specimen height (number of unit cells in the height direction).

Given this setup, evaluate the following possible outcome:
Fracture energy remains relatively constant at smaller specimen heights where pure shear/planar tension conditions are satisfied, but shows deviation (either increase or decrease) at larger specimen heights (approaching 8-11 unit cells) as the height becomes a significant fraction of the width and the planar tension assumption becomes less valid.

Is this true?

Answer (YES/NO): NO